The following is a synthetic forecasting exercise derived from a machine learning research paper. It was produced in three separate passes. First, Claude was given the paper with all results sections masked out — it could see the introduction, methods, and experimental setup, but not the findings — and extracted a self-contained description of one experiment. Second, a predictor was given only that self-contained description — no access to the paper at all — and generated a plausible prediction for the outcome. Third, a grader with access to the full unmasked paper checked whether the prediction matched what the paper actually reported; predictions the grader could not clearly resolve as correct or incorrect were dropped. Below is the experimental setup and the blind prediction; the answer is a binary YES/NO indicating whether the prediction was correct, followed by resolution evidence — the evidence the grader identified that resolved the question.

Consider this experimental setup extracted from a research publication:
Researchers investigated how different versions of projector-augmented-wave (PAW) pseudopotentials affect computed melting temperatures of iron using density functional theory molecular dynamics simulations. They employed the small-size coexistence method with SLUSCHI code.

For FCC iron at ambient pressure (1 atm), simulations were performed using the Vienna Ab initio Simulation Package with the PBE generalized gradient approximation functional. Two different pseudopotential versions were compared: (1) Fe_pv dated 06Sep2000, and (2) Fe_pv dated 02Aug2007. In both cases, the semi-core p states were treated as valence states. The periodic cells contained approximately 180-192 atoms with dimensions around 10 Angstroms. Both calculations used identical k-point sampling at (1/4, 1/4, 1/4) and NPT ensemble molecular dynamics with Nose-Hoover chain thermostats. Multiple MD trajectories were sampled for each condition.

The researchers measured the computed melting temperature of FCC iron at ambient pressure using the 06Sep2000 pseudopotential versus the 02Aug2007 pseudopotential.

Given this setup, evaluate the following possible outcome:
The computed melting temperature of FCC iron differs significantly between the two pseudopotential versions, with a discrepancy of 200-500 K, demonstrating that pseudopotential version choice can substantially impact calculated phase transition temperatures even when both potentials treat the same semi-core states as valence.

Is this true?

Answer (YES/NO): NO